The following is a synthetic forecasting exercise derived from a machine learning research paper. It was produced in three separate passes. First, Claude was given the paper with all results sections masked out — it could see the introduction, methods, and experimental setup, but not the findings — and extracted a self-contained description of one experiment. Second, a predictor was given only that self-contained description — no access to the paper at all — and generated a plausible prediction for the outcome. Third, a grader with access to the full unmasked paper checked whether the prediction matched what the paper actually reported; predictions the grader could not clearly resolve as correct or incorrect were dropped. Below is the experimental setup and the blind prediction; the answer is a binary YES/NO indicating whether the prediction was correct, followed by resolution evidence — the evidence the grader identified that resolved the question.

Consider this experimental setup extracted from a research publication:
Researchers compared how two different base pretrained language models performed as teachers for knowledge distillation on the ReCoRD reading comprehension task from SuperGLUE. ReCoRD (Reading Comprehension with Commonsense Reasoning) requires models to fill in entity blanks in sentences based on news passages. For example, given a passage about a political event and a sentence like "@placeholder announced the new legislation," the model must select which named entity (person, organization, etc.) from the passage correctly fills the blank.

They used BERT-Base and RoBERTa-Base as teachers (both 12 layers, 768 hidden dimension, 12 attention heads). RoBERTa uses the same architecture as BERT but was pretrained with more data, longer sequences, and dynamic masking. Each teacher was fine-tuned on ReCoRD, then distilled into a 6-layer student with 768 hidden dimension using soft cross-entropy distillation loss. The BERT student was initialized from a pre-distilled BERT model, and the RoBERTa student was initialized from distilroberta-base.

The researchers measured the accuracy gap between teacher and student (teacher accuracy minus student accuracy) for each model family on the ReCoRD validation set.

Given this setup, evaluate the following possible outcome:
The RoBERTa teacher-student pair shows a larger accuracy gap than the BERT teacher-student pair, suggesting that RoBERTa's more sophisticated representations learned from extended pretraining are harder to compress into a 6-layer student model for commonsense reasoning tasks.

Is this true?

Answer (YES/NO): YES